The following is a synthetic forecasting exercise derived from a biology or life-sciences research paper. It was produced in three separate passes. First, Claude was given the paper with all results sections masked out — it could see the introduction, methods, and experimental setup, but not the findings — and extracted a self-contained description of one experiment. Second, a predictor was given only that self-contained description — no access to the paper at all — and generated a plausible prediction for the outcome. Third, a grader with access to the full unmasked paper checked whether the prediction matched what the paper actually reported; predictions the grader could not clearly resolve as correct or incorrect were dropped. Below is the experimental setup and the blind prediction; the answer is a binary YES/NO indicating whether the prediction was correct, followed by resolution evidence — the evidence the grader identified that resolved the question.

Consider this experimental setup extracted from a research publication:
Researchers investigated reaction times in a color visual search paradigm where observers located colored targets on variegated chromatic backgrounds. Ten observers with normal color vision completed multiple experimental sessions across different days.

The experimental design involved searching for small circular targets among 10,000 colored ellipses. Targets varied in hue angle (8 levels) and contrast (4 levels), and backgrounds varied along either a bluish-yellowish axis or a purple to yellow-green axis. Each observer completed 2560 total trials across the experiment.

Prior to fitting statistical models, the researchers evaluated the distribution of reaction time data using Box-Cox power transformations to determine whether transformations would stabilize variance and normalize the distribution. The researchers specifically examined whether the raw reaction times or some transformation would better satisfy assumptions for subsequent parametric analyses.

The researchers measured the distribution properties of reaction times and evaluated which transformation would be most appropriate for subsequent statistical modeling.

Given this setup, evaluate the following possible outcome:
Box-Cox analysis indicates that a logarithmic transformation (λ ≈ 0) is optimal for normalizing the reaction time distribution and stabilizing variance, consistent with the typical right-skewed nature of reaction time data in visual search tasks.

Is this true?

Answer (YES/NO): NO